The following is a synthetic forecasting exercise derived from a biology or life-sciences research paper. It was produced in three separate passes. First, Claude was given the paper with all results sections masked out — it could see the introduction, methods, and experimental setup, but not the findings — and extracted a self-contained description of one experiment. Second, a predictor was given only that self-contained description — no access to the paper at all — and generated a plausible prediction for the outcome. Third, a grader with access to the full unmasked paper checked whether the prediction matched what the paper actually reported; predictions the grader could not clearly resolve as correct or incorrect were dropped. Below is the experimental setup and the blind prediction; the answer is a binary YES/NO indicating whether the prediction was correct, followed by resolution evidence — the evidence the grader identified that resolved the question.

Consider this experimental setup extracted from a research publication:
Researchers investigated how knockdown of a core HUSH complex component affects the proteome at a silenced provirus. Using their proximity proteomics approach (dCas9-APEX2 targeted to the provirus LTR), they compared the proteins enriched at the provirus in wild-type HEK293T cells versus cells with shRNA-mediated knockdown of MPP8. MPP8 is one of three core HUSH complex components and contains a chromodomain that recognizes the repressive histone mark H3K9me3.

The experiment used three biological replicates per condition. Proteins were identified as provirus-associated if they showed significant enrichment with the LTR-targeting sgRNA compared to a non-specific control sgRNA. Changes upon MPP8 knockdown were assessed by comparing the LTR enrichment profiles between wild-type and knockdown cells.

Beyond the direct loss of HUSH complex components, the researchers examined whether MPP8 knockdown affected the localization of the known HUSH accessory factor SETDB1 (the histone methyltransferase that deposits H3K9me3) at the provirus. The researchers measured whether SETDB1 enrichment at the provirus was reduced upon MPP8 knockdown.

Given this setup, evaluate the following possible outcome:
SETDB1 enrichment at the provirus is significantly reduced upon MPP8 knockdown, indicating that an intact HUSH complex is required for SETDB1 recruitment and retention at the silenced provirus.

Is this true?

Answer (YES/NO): NO